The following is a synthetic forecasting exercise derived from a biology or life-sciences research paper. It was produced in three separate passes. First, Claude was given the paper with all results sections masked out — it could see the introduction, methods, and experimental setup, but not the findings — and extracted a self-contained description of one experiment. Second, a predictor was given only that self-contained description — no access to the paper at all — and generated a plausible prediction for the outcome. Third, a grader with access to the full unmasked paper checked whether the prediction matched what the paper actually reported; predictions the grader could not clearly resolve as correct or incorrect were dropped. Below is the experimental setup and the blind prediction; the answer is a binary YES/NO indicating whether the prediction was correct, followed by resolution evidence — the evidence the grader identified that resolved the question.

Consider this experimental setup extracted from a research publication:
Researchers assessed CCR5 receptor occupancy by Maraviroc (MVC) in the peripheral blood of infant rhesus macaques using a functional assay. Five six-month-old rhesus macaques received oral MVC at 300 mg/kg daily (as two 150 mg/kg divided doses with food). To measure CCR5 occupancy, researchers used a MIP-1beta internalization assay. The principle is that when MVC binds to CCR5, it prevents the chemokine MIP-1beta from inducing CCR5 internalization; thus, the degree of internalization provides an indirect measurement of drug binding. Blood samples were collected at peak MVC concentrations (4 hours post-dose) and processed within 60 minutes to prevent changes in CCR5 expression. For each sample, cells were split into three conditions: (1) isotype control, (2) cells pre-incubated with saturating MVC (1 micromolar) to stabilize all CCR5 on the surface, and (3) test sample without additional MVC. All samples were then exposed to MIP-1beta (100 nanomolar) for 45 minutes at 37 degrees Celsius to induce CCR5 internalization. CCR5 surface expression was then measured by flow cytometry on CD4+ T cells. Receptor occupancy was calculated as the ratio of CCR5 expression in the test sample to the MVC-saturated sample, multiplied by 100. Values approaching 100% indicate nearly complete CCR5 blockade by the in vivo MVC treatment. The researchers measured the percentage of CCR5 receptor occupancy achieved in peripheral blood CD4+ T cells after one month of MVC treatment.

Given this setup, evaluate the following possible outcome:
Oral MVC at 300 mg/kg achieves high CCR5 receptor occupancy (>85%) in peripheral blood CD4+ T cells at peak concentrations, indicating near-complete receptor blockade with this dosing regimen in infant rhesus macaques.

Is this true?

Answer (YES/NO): YES